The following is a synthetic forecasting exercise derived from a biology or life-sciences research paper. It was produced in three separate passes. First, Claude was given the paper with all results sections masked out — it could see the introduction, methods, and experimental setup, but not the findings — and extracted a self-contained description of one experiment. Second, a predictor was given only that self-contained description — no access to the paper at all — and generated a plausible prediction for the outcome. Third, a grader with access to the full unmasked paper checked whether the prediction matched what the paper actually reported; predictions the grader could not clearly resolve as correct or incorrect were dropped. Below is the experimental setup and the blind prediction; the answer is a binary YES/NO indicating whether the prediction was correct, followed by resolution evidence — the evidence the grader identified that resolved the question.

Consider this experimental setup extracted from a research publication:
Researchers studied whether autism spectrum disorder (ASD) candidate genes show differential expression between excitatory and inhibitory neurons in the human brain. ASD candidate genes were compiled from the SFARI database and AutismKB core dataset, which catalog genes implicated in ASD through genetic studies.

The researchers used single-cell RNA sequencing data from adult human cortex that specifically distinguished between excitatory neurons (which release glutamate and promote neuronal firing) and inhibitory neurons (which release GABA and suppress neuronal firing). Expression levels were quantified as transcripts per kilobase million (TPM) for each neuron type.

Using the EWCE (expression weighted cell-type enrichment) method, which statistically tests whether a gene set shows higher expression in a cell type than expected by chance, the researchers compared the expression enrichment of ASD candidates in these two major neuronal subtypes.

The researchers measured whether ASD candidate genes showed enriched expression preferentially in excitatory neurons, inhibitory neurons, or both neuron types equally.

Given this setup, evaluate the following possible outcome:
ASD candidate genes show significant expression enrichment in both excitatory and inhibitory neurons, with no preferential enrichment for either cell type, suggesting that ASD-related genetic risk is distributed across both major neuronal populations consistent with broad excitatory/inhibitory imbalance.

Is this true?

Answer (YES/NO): NO